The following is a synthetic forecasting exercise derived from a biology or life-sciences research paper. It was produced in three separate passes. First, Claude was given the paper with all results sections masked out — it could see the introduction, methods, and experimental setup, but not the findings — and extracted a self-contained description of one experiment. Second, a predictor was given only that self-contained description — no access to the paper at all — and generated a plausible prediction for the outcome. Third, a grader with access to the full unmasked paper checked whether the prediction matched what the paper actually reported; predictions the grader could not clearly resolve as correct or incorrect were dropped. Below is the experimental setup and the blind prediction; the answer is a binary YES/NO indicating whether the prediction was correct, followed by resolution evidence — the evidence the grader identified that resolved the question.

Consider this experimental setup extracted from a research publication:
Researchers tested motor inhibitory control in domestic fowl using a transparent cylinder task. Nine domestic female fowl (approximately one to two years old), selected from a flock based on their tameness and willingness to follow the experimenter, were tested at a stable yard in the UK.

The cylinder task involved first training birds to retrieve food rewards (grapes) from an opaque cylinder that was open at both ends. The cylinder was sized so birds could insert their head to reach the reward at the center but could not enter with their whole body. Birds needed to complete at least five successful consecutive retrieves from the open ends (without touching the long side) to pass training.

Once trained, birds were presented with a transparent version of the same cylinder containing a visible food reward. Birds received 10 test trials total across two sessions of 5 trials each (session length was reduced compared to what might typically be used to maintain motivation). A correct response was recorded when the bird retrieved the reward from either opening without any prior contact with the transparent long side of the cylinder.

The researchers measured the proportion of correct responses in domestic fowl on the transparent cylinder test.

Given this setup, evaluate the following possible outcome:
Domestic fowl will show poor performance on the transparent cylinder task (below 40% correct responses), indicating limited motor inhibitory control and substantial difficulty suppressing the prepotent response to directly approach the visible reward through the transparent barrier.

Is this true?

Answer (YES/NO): NO